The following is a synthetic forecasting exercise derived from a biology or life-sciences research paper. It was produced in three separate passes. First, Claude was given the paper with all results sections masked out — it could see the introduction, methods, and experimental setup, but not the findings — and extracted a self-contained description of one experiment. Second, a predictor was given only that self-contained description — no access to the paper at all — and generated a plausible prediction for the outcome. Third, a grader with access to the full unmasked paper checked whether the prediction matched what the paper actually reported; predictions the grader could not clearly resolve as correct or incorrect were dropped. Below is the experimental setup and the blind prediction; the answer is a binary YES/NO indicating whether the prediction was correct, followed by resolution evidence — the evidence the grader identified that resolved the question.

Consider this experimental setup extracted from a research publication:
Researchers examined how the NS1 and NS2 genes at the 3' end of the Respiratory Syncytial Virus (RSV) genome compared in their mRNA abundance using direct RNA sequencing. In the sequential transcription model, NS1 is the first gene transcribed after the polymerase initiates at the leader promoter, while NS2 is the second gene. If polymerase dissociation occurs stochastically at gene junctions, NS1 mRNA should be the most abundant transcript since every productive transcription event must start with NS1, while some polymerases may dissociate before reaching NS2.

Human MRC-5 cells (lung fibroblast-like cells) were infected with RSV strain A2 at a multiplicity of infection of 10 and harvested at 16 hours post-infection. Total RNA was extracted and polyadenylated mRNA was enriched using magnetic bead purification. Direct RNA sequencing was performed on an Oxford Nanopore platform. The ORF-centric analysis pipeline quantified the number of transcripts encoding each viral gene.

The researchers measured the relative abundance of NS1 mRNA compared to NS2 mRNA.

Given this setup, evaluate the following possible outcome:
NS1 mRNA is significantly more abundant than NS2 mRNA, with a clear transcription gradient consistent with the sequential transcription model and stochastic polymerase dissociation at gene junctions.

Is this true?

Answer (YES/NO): YES